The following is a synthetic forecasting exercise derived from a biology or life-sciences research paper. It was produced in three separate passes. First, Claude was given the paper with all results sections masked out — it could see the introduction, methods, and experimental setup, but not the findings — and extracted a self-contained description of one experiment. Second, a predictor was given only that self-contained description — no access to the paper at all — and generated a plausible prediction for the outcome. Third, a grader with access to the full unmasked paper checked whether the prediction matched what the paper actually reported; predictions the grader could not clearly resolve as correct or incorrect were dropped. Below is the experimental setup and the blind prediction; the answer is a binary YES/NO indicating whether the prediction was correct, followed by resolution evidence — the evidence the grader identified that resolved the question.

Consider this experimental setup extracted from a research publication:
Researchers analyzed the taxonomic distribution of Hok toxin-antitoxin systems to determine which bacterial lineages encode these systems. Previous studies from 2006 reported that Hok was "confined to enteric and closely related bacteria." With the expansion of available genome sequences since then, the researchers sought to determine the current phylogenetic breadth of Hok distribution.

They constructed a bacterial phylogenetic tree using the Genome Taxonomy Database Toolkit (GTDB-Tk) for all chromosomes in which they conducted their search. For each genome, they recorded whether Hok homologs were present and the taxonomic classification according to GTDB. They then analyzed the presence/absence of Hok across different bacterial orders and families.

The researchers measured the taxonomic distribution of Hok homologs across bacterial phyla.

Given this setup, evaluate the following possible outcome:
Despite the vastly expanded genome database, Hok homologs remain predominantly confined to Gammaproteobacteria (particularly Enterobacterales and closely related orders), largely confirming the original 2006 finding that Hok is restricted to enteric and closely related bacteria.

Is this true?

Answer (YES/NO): YES